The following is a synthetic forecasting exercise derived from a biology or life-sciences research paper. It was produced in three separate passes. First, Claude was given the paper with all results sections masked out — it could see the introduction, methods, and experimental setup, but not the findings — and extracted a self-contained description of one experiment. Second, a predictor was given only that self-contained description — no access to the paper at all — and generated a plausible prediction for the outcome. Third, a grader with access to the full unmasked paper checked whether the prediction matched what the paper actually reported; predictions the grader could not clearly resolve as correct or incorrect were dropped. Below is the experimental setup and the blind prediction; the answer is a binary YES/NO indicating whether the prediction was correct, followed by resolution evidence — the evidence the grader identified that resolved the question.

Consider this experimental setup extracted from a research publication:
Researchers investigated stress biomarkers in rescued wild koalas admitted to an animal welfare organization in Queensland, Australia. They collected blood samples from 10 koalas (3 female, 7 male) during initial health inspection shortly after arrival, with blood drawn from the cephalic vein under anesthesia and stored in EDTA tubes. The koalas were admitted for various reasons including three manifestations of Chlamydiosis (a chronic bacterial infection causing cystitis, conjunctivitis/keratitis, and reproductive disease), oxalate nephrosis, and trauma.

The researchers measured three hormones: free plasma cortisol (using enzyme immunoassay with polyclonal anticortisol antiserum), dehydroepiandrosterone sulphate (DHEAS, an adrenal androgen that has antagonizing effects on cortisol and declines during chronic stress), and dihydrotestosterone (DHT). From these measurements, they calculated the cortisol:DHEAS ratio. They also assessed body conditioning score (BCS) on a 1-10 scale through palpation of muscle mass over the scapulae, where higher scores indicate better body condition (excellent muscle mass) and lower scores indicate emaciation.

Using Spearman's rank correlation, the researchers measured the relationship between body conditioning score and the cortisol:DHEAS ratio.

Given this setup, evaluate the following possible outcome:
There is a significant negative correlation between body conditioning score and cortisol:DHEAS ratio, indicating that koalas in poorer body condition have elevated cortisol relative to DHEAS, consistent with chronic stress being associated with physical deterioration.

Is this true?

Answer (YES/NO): NO